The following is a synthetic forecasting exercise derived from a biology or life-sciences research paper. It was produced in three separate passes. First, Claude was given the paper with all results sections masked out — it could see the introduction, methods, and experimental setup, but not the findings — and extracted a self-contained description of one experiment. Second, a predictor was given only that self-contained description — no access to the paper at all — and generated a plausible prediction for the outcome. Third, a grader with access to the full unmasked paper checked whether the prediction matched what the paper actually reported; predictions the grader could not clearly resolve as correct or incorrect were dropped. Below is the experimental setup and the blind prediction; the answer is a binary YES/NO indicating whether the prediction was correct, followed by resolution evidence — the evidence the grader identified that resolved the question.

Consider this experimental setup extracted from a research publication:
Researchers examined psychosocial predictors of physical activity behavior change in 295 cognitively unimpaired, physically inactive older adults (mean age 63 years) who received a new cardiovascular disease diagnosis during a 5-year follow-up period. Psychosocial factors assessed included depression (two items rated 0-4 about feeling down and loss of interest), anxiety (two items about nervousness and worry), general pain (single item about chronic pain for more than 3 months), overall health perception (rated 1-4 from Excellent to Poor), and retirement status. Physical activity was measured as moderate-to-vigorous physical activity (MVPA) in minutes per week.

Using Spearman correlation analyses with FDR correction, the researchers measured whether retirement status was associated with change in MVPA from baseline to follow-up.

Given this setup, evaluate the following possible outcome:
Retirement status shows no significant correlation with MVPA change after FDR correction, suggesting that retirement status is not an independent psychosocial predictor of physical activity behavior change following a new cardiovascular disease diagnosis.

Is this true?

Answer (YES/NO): NO